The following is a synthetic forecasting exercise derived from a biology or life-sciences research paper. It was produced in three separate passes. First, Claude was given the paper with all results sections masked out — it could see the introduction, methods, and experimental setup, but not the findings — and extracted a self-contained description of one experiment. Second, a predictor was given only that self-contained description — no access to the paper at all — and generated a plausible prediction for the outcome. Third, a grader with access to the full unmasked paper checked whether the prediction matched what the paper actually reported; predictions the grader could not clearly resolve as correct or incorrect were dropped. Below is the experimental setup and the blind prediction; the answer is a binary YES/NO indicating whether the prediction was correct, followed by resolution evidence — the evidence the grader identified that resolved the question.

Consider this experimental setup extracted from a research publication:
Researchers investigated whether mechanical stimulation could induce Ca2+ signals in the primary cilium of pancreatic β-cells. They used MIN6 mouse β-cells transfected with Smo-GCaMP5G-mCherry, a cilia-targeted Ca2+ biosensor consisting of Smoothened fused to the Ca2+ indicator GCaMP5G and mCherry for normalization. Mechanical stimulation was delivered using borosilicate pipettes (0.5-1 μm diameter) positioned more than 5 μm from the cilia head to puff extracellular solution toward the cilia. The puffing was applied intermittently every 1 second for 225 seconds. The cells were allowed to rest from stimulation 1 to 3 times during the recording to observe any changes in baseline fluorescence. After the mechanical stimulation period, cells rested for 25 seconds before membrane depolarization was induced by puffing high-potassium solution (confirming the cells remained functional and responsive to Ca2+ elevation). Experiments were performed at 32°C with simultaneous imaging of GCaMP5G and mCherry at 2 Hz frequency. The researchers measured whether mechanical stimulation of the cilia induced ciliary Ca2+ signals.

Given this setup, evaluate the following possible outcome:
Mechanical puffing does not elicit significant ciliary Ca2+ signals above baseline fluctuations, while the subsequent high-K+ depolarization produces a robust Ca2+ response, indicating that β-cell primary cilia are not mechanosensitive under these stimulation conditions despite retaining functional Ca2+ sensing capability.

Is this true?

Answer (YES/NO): YES